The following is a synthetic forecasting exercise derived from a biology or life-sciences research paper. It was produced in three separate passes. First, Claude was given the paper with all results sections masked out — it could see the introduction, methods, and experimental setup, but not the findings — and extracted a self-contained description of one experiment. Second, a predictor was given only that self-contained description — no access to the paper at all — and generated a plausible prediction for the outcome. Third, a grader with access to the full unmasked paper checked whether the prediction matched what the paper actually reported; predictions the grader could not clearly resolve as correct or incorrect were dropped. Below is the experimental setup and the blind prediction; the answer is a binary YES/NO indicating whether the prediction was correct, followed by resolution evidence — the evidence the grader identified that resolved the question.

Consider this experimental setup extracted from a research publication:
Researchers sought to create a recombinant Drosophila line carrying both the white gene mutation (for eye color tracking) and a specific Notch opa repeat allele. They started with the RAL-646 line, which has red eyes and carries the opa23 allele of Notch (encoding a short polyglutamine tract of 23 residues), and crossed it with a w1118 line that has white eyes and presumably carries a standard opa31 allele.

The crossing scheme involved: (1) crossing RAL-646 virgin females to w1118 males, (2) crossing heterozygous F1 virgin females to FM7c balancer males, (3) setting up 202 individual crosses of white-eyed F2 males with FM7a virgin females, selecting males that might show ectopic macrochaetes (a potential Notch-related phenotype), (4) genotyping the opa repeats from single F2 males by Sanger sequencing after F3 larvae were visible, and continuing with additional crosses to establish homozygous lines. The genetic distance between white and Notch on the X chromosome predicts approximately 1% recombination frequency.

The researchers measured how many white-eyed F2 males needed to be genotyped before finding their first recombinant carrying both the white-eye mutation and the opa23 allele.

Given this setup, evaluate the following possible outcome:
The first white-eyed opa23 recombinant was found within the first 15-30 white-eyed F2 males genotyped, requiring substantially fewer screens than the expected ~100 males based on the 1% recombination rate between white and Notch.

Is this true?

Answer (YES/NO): NO